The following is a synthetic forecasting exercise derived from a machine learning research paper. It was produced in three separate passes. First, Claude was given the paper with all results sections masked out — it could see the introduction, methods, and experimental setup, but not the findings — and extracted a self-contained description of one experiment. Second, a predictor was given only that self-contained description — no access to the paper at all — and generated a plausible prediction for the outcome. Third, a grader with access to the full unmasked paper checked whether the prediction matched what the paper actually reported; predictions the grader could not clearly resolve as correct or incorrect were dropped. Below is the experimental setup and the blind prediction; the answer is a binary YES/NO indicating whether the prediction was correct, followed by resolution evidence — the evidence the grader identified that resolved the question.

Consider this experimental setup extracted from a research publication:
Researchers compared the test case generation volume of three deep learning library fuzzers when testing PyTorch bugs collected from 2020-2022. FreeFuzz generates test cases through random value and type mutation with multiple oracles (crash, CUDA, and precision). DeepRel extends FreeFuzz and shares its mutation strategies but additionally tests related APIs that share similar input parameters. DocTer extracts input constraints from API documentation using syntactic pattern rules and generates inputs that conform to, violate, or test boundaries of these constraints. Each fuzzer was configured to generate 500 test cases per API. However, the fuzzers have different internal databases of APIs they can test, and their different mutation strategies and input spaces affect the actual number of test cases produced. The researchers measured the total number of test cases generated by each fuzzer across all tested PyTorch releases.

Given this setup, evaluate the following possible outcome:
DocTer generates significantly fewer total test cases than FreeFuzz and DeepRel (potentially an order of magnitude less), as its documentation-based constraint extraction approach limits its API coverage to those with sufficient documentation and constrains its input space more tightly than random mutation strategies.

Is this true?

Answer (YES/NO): YES